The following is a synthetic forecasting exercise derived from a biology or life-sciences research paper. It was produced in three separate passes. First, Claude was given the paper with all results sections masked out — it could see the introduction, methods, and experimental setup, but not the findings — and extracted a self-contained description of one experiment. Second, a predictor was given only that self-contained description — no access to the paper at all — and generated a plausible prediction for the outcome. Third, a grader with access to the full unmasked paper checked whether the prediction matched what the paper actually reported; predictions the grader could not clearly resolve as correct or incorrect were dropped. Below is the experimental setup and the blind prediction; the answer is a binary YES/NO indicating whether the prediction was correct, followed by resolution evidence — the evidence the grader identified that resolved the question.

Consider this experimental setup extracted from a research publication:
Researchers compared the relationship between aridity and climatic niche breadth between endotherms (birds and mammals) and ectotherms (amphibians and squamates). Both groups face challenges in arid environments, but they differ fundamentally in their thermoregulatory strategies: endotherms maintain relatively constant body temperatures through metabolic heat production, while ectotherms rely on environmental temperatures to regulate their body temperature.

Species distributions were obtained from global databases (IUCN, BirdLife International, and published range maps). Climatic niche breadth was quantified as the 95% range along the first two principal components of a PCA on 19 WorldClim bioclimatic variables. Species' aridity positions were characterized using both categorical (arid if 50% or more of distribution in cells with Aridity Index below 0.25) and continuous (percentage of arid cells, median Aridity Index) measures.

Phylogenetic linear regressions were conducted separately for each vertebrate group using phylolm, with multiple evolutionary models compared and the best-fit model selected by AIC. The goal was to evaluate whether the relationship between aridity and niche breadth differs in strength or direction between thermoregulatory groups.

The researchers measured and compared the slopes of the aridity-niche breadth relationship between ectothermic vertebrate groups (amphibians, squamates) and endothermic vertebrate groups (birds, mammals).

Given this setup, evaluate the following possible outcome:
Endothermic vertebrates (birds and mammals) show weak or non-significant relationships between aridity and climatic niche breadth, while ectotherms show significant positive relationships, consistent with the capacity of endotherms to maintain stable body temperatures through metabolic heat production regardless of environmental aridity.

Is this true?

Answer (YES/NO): NO